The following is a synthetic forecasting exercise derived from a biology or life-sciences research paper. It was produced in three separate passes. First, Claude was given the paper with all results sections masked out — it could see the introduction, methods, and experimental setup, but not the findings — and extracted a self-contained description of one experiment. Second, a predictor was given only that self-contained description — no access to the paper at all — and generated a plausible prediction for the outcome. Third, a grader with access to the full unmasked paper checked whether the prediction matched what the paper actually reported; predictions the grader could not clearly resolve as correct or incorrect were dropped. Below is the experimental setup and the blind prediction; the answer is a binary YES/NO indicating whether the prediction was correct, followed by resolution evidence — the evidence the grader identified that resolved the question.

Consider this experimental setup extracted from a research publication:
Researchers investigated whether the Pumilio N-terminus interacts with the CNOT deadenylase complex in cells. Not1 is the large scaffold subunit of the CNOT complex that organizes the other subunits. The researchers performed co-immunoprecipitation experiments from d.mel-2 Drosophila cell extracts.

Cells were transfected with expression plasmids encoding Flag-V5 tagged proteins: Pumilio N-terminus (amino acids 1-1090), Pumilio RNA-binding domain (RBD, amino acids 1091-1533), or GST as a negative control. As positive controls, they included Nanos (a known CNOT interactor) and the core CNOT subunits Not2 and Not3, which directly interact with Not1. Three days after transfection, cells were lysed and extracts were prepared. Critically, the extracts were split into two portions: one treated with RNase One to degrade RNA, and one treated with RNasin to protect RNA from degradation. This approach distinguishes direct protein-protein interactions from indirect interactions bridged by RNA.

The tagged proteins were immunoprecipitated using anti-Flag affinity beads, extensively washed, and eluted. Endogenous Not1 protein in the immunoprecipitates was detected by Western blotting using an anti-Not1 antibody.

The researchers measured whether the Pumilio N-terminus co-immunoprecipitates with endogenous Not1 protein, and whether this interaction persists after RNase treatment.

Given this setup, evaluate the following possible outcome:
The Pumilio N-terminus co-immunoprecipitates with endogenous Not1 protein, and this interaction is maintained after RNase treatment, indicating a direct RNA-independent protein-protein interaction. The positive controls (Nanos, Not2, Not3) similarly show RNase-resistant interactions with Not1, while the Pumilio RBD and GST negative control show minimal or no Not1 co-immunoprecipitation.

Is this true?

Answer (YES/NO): YES